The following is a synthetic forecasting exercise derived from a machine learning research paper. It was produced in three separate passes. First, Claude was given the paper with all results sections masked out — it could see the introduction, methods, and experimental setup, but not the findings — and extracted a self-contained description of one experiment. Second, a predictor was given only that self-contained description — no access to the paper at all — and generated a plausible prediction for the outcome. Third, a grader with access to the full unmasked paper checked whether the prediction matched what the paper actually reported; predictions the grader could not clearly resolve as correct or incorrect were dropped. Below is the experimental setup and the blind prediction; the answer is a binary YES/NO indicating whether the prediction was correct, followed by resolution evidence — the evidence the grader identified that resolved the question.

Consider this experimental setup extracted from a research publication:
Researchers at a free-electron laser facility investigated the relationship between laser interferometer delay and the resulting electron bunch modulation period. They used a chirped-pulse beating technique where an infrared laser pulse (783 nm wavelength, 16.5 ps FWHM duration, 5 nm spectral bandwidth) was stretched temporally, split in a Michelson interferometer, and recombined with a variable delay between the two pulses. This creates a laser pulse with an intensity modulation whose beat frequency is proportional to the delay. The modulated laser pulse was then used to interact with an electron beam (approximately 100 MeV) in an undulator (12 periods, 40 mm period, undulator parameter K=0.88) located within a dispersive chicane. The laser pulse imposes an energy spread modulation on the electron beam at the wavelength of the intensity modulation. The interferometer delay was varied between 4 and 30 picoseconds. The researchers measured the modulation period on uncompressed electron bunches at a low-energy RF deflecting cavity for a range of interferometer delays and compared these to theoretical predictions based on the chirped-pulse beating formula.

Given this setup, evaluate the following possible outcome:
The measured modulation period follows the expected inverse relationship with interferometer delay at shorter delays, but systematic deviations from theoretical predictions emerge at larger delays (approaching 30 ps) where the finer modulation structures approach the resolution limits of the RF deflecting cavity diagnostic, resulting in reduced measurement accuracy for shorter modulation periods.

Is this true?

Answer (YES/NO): NO